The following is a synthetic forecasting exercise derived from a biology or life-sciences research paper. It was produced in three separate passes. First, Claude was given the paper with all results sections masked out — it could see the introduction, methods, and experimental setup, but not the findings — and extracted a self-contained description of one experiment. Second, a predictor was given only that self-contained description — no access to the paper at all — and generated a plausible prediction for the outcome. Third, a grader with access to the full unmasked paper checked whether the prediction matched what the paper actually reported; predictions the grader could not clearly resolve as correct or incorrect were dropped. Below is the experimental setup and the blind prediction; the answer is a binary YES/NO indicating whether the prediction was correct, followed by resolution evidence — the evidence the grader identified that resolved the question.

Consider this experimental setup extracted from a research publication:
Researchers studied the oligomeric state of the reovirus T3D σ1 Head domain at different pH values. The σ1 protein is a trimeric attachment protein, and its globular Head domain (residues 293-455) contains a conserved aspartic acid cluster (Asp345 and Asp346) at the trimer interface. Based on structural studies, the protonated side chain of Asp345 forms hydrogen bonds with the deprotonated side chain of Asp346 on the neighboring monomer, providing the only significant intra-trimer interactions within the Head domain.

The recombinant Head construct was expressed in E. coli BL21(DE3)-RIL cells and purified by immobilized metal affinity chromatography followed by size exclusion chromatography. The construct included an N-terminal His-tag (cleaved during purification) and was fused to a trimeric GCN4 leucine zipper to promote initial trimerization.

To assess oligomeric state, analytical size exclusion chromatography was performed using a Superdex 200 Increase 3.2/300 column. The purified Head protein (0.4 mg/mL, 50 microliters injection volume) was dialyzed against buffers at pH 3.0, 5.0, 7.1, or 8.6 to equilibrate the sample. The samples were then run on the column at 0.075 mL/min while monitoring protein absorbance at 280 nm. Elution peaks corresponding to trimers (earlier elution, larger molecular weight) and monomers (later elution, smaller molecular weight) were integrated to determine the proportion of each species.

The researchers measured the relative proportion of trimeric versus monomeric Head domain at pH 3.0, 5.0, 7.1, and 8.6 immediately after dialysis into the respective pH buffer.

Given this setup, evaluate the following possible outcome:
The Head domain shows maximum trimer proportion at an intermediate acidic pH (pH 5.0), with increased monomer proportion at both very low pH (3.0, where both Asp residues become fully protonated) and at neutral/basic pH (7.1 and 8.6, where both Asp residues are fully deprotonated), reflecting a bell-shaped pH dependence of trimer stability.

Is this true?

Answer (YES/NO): NO